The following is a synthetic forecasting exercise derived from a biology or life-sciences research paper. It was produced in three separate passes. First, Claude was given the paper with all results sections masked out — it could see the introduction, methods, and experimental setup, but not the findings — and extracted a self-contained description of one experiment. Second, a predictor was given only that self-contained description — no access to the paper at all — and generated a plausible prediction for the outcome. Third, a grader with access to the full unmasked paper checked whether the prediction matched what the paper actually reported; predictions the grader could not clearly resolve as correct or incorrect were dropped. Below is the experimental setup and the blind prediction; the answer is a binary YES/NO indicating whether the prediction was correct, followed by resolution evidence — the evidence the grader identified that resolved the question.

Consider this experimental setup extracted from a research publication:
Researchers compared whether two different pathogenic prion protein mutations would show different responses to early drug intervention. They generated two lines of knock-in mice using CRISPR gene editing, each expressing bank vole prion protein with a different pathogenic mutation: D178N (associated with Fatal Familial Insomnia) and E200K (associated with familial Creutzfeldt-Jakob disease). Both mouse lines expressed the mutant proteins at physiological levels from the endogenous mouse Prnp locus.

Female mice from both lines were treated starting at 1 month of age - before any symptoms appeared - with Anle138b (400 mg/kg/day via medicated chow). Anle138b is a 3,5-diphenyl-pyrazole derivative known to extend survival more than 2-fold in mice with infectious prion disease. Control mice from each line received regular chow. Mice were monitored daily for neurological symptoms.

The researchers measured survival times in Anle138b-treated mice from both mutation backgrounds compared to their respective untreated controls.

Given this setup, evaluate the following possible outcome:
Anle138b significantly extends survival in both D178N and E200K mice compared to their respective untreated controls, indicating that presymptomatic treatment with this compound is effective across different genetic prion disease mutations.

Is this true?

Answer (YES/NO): NO